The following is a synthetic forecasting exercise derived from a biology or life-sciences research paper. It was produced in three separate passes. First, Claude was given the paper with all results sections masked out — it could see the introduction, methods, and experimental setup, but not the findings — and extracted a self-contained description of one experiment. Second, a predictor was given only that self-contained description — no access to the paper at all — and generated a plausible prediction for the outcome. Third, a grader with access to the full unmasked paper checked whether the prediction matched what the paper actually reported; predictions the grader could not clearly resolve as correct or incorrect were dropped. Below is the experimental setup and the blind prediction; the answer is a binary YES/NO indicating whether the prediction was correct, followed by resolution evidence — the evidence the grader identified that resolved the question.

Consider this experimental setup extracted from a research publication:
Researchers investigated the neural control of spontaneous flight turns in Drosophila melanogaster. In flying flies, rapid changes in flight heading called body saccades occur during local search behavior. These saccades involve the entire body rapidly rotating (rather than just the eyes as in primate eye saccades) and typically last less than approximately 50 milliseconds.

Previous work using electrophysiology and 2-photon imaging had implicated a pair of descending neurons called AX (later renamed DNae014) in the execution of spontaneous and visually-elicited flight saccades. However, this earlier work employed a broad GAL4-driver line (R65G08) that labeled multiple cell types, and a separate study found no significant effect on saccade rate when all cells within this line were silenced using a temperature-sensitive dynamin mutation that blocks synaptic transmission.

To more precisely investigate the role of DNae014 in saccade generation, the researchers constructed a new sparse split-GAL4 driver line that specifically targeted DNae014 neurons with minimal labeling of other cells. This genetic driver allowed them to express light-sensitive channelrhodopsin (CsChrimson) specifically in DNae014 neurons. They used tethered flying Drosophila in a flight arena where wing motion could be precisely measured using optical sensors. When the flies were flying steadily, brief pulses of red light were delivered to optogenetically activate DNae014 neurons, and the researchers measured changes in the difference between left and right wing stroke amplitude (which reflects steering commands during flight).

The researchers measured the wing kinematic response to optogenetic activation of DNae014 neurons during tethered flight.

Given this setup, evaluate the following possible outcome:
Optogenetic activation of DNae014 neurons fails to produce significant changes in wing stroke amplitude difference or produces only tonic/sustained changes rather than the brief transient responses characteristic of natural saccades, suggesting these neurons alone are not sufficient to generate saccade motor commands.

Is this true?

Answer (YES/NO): NO